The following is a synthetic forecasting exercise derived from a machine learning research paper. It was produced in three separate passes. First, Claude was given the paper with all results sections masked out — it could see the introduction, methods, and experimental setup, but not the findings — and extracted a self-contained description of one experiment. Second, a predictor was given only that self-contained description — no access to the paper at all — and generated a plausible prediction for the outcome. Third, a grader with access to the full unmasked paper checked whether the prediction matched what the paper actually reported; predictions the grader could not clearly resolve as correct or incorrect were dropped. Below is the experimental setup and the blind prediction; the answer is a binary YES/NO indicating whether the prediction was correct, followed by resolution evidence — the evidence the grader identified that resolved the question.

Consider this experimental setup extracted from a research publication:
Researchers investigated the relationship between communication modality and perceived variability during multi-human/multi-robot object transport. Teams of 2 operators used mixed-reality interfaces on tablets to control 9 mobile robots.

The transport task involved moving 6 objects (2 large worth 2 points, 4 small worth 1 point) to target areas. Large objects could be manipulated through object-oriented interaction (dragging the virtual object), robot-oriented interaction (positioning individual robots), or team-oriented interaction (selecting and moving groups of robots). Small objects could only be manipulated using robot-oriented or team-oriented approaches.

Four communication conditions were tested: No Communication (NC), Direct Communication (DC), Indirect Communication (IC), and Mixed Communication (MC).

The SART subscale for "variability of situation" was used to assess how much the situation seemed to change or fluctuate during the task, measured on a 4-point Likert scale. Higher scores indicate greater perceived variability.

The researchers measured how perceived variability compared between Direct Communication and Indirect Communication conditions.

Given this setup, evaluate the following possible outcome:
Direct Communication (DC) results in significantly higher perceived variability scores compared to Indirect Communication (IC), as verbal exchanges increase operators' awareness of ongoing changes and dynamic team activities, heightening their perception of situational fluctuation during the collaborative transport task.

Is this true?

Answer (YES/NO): NO